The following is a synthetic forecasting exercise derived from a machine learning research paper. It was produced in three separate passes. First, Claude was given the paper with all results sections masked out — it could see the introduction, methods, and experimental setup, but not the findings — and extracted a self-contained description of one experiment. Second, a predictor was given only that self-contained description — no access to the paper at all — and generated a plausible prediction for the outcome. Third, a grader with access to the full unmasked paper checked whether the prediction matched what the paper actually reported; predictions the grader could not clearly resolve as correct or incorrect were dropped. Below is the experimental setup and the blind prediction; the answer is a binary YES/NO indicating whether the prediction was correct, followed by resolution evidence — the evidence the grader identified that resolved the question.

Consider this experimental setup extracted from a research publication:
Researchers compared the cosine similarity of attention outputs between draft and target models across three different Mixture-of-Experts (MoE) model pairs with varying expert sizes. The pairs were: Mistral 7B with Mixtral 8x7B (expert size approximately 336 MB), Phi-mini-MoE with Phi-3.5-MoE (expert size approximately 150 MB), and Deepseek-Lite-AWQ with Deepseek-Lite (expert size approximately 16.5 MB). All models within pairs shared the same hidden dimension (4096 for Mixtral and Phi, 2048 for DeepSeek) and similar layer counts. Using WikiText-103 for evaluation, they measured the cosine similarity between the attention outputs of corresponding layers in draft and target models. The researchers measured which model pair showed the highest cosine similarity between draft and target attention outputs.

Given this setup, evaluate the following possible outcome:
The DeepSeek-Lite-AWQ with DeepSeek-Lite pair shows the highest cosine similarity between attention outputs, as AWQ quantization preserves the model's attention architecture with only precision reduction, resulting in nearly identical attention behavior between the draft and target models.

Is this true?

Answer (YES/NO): YES